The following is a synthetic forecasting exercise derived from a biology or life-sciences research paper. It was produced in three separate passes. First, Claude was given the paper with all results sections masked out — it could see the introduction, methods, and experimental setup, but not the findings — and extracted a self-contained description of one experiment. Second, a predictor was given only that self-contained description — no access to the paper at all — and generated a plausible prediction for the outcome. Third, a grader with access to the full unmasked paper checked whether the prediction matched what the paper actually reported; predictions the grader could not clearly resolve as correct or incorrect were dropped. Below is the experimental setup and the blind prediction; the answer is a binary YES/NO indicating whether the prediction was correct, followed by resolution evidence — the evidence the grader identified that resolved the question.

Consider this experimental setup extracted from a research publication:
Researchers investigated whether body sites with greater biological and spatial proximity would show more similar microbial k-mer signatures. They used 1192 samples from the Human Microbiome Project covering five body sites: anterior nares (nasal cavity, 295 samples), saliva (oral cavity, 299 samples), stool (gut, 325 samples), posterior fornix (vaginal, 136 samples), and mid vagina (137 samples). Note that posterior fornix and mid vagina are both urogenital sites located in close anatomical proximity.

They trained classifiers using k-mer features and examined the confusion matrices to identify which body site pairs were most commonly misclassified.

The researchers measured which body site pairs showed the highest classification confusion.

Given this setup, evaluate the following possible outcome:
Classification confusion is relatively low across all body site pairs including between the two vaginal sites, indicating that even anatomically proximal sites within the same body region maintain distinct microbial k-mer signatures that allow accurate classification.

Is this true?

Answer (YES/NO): NO